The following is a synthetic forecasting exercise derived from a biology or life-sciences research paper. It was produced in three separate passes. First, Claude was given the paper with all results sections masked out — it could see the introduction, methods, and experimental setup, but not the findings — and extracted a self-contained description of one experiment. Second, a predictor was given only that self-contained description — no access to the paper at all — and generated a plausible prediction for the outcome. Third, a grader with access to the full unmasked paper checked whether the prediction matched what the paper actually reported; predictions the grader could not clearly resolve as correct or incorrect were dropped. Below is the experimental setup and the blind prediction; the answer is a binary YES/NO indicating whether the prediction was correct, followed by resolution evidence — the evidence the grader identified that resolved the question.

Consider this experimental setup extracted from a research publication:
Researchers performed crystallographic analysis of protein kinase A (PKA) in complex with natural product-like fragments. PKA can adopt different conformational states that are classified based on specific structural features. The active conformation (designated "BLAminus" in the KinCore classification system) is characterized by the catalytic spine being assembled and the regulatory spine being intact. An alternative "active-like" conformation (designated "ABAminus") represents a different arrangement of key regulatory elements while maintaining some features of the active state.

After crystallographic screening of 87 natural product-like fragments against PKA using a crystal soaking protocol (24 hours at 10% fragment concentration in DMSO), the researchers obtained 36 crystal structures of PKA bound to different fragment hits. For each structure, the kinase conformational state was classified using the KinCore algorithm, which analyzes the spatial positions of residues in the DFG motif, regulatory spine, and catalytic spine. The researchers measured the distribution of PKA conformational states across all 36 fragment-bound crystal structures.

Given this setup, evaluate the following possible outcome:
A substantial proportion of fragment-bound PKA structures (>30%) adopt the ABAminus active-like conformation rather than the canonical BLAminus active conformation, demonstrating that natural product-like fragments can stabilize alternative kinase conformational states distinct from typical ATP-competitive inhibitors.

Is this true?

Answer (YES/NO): NO